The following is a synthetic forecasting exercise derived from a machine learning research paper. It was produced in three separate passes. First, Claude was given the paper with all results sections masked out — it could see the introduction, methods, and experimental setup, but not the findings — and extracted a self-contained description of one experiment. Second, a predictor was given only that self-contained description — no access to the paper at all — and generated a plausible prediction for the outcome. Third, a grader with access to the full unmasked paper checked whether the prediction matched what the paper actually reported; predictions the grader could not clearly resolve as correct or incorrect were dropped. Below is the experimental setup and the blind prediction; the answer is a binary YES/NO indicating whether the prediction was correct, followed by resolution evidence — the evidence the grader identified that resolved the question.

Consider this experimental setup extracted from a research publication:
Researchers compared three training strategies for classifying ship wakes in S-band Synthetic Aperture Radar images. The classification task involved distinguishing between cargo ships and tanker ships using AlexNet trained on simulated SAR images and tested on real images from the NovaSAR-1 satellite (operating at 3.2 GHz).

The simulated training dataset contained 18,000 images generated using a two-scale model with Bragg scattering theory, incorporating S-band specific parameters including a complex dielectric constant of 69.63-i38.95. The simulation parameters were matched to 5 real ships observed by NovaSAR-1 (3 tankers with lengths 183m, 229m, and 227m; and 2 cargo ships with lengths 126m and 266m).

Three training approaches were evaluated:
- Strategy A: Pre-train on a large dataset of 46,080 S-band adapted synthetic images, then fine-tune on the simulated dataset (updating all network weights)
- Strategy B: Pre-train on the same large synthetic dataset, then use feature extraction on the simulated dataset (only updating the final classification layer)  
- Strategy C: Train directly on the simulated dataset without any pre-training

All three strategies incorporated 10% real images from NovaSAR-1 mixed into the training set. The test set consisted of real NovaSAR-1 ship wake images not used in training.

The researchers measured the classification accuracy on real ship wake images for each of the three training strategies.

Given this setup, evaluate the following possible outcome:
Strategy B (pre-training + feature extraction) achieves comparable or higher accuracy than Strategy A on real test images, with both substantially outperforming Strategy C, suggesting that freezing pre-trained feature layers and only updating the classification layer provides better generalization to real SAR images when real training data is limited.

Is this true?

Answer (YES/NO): NO